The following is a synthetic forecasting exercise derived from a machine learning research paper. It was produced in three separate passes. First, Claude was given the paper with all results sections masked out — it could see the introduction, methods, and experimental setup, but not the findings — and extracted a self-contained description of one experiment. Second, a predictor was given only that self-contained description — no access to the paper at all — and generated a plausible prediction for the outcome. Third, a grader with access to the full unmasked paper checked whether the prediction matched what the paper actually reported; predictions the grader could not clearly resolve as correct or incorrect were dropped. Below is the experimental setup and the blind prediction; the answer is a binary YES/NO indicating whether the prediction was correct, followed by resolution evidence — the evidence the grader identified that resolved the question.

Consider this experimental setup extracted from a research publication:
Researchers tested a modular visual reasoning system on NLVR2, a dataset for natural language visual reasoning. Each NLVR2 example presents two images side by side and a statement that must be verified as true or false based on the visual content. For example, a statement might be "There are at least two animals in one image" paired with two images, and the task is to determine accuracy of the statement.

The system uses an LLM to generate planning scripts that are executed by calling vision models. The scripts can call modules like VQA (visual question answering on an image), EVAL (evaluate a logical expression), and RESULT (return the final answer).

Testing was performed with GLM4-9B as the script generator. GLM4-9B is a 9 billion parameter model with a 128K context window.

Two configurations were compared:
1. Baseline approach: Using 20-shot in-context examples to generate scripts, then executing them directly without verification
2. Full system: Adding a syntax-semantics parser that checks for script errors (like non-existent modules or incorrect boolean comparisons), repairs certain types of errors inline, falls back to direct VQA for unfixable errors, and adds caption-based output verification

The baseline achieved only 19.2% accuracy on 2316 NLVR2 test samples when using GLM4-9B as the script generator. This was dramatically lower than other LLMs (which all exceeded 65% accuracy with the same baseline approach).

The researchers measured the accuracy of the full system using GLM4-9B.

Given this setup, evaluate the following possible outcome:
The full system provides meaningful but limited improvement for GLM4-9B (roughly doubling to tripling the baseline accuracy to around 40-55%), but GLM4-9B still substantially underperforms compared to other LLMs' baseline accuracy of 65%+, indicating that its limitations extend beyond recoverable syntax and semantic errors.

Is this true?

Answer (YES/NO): NO